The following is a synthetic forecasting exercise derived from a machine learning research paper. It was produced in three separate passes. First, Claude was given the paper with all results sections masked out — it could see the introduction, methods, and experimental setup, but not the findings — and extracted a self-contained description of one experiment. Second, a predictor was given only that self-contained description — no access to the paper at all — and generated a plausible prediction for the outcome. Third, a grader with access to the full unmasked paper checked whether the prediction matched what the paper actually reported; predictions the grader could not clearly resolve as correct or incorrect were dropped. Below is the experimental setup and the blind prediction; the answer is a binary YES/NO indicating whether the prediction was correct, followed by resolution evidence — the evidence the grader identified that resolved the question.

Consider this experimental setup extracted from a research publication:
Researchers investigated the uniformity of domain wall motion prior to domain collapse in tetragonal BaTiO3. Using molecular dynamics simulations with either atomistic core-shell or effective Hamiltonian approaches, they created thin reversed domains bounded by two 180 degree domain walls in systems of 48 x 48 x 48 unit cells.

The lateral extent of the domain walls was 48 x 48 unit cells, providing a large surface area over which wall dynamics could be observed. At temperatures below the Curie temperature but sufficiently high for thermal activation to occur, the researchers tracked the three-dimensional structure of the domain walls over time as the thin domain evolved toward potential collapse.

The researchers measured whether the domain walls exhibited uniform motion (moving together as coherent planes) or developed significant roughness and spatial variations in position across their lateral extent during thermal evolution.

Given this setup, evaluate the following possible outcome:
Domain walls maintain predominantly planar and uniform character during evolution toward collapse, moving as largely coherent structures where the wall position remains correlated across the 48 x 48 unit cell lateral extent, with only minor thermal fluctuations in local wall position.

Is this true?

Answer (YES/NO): NO